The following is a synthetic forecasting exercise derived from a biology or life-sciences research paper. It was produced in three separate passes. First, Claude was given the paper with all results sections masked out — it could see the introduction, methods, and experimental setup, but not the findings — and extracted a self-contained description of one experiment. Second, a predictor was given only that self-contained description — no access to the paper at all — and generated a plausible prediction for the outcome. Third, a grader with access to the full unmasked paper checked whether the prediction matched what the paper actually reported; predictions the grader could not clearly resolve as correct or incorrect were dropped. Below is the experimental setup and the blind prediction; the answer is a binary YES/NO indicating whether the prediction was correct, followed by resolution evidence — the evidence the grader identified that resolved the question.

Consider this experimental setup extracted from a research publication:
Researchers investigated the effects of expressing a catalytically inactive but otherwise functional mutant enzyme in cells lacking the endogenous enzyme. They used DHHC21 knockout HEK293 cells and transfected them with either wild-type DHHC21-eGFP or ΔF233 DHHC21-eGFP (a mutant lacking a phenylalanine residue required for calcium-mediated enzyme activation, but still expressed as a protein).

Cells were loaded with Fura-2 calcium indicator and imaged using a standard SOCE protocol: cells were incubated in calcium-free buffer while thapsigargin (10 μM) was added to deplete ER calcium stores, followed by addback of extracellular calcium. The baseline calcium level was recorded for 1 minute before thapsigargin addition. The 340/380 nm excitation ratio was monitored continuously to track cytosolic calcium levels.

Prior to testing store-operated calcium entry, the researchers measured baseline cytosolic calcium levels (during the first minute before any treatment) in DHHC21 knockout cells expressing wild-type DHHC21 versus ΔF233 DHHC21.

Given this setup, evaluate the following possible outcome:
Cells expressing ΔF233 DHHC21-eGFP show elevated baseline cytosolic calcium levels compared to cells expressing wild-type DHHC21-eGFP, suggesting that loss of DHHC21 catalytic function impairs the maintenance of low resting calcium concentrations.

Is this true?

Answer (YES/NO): YES